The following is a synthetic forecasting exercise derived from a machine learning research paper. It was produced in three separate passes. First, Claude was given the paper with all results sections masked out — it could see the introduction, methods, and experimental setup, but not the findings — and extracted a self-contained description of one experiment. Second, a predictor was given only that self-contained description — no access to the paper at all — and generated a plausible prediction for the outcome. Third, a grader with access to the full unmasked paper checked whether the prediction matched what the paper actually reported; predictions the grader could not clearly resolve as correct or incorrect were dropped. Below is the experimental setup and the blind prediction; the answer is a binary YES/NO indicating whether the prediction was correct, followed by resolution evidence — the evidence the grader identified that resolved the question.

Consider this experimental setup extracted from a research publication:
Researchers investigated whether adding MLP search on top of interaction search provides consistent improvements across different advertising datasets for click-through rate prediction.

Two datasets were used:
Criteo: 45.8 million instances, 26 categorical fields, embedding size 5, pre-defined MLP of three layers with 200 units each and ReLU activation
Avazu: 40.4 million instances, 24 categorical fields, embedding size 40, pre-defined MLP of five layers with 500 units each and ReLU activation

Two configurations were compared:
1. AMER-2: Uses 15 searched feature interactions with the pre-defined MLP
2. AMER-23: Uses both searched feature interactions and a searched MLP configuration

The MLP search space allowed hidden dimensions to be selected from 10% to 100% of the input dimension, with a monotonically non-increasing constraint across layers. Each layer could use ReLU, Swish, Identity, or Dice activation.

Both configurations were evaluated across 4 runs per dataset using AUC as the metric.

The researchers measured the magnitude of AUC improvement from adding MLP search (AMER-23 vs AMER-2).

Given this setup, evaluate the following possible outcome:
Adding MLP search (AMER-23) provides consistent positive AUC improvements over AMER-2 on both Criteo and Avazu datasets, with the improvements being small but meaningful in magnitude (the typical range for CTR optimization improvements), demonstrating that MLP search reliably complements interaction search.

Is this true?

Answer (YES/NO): YES